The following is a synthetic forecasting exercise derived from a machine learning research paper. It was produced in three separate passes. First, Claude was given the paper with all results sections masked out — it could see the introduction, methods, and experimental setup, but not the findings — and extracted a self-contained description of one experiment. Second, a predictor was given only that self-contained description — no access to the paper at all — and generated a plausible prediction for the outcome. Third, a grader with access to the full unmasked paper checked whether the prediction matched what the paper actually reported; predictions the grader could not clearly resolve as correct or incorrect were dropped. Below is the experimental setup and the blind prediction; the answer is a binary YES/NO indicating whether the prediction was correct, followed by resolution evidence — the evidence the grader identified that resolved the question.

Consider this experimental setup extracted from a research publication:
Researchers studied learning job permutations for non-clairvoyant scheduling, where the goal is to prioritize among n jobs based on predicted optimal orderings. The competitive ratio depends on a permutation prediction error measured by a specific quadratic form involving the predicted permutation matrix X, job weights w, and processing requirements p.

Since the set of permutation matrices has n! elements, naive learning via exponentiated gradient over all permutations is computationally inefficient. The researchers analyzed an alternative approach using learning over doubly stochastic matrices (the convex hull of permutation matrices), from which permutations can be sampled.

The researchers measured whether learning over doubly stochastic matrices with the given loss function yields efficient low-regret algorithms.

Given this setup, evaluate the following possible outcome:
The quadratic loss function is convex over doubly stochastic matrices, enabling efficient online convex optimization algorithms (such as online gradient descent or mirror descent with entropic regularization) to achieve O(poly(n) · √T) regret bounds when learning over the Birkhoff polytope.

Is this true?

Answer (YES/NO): NO